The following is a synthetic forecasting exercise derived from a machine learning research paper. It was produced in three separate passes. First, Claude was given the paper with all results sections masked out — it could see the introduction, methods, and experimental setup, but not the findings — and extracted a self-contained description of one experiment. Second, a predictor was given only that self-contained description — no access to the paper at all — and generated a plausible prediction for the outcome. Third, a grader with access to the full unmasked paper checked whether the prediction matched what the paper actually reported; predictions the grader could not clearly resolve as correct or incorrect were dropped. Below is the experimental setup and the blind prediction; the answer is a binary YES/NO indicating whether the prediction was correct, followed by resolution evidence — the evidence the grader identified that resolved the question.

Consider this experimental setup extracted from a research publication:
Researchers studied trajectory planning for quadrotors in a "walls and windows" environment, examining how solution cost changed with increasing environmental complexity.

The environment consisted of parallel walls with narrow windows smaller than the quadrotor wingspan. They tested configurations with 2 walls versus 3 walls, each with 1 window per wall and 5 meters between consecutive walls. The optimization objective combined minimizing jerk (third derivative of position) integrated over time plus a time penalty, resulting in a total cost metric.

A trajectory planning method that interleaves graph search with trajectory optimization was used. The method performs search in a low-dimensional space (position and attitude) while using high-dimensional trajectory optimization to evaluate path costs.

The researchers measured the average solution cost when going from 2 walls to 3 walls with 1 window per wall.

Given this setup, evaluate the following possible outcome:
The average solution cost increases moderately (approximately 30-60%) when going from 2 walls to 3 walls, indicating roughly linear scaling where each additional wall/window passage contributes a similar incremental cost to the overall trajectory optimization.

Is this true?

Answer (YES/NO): NO